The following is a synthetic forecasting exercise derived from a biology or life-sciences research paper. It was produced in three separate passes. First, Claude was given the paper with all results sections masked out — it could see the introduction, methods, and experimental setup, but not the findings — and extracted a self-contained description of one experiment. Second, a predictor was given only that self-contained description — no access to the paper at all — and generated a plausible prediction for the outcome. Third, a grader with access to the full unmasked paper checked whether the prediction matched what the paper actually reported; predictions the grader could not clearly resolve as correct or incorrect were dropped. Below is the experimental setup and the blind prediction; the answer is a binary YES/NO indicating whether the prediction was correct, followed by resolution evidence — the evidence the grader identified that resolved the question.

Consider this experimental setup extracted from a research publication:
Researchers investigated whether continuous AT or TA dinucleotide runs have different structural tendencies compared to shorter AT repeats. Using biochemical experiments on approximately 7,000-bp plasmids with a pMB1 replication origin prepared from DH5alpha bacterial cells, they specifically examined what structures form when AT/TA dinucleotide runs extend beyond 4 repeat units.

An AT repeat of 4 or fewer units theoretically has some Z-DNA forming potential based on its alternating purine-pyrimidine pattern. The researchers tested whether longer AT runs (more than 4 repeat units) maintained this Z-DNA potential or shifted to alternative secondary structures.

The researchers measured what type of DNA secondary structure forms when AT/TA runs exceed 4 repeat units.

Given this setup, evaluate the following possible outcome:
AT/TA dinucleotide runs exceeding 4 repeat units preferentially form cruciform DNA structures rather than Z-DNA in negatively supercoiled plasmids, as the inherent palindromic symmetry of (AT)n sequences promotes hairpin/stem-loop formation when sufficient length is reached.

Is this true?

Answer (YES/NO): NO